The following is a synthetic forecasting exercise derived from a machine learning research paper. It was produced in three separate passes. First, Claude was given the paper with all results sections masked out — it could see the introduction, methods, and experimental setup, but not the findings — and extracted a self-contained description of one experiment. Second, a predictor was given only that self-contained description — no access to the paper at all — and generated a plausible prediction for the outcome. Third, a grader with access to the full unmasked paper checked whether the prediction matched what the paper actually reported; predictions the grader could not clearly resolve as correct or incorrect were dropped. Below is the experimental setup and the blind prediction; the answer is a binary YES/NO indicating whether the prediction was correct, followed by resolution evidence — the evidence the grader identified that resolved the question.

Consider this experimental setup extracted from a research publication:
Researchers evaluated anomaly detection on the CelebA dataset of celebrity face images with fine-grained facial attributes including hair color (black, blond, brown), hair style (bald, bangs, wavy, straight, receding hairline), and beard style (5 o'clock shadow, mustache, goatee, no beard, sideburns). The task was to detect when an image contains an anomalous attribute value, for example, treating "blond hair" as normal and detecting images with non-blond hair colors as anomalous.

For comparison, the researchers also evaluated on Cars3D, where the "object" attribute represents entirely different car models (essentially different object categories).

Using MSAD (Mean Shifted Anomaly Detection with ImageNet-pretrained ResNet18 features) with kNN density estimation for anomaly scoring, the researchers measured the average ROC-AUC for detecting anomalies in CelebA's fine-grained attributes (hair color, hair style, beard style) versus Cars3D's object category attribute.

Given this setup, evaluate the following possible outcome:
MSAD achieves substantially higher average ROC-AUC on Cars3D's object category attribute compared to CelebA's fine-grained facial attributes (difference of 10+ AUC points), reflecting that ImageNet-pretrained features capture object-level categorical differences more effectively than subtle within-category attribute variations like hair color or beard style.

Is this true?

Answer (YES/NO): YES